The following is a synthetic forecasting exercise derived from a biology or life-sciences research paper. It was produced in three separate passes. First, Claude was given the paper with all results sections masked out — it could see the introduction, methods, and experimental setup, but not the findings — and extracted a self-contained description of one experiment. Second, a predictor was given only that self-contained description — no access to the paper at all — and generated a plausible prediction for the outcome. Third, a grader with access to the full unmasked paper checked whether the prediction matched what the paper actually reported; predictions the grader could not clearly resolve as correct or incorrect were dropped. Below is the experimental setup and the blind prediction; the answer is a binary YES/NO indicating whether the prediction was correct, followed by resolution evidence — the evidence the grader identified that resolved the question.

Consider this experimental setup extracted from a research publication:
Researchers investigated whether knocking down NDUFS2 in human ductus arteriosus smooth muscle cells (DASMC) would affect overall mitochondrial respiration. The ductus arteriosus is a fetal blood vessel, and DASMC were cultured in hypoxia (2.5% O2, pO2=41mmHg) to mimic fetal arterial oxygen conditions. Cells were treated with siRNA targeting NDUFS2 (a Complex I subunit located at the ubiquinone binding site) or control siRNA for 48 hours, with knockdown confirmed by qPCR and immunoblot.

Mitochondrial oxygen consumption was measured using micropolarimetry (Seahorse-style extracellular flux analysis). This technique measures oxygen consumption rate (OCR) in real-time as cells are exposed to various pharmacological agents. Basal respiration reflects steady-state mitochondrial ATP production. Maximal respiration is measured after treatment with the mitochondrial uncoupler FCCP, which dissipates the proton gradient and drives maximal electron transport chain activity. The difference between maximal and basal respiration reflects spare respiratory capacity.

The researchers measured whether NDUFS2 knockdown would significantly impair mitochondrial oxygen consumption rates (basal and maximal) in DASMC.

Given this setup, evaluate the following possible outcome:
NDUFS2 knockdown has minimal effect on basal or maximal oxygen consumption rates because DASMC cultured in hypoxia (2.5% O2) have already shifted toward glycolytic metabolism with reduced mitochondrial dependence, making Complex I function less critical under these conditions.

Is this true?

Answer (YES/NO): NO